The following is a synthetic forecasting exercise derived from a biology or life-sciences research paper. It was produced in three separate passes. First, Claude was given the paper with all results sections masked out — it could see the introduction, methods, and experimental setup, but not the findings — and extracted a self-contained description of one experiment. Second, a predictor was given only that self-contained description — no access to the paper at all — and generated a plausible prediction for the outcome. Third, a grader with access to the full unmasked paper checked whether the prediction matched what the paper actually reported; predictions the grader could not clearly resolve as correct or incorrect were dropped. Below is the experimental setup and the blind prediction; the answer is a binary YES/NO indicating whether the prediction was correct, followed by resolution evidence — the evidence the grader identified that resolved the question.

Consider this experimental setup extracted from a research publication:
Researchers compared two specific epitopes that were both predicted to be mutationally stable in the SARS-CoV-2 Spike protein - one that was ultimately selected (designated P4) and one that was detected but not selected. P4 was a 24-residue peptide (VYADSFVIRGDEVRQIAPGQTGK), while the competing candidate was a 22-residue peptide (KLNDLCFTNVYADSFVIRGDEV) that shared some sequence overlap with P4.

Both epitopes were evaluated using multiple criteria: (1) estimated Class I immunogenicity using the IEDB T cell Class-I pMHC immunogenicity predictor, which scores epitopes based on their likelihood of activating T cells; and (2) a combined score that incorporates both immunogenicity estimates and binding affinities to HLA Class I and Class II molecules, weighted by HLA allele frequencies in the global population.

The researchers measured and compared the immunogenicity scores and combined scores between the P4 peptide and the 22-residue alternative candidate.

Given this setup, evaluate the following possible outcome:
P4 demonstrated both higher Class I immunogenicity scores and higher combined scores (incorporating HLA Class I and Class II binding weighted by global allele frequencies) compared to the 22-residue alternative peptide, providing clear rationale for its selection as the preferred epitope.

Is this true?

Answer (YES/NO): NO